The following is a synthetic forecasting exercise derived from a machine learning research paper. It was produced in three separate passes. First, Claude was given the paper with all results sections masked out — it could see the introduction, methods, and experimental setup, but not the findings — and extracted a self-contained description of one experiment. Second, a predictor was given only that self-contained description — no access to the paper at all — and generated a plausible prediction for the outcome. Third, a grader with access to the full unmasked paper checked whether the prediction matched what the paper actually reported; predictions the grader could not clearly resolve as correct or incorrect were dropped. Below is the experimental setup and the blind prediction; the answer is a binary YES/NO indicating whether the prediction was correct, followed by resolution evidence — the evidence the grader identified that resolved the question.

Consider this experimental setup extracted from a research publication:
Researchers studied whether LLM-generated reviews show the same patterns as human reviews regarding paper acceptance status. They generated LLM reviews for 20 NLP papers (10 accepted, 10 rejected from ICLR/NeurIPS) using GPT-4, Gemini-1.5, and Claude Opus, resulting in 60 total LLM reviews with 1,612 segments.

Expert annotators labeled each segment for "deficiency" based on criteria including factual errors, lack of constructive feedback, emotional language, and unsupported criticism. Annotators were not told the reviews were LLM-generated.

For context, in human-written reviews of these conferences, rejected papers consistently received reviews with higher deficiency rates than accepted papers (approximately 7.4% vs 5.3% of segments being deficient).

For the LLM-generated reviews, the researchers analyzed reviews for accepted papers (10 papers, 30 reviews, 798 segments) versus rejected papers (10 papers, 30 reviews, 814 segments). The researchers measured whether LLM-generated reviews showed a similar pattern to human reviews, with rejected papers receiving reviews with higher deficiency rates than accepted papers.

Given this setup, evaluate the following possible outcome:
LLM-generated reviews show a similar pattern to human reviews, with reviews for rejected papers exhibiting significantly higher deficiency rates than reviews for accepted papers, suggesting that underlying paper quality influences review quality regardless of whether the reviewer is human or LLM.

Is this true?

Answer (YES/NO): NO